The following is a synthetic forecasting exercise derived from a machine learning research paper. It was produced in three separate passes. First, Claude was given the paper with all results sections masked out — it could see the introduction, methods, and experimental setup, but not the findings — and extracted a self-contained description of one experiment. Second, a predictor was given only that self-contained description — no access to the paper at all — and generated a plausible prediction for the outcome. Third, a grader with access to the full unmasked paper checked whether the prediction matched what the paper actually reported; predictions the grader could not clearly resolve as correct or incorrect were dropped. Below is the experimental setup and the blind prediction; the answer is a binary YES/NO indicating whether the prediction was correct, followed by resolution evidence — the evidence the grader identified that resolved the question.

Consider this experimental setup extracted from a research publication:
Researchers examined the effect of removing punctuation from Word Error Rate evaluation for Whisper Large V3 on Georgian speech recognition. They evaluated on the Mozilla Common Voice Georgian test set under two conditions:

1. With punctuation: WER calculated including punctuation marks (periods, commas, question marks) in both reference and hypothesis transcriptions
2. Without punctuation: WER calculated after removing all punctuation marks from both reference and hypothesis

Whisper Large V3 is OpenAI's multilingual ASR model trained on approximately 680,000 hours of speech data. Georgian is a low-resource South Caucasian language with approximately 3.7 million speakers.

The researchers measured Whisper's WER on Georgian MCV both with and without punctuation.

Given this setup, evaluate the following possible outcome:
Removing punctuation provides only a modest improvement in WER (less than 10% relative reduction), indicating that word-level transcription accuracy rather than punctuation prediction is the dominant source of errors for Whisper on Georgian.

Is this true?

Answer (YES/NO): YES